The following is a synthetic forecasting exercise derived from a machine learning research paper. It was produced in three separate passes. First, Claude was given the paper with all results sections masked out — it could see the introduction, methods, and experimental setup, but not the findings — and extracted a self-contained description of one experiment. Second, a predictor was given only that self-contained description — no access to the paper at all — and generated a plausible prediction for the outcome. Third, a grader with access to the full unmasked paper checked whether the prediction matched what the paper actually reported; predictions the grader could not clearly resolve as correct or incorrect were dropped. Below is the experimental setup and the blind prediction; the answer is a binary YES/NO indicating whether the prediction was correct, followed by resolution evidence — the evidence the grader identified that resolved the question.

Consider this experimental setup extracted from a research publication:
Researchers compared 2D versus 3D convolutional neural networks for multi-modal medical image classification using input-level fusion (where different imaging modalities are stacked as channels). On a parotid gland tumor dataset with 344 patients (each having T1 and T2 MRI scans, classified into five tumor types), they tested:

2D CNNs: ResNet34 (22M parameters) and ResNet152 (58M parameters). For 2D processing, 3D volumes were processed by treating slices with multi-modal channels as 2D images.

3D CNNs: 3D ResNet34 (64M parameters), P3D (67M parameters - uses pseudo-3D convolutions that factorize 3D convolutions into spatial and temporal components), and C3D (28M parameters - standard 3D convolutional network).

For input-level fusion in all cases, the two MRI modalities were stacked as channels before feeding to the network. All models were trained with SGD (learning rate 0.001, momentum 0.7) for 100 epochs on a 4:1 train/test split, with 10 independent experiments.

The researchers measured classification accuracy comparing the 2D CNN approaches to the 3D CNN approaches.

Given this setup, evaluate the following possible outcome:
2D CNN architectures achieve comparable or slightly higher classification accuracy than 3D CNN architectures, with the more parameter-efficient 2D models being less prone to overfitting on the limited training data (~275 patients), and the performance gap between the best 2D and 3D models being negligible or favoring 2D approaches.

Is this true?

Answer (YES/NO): NO